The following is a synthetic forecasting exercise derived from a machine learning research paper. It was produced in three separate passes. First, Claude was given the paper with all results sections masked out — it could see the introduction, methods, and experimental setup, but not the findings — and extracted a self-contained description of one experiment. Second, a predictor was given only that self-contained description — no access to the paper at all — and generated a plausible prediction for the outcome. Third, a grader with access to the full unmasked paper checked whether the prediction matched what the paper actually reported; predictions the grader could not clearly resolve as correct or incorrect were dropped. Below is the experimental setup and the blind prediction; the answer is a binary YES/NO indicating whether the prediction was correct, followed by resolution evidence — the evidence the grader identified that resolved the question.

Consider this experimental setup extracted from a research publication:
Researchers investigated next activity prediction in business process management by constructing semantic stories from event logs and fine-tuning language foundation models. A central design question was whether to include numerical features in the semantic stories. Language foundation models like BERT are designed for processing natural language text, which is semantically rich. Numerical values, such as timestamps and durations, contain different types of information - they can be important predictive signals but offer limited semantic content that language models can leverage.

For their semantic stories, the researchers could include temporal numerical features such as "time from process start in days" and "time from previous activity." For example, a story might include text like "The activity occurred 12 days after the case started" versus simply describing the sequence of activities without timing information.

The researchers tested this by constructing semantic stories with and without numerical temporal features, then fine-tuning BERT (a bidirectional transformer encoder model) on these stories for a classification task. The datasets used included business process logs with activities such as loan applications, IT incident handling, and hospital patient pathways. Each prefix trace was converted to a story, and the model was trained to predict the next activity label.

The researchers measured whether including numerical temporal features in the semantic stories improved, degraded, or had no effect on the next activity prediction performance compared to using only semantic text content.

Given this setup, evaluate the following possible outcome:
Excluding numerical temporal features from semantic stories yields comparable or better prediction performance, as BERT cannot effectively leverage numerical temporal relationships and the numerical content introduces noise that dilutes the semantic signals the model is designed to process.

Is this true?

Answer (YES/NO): NO